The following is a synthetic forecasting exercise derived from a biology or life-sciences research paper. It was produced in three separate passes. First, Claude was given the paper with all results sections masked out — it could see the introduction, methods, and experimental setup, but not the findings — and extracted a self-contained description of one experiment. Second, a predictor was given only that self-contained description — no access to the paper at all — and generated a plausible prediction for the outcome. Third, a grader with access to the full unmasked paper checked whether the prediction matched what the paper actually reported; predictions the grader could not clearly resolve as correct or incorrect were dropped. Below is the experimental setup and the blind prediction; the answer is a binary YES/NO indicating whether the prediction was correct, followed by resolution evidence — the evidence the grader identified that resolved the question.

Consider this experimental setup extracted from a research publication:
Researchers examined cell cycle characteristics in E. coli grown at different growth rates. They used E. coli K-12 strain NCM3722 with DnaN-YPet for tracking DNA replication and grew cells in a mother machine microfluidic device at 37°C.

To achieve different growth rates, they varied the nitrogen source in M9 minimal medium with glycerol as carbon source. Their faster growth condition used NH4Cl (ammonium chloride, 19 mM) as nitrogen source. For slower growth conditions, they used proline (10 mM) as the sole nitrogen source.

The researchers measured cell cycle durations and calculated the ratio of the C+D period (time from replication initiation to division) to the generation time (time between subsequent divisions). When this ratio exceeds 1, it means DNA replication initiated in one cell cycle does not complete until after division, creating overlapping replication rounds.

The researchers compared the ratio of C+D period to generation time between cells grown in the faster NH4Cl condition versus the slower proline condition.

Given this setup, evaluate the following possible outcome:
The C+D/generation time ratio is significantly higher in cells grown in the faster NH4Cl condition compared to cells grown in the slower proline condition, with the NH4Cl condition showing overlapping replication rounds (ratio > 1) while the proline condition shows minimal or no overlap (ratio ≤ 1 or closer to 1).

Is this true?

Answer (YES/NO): NO